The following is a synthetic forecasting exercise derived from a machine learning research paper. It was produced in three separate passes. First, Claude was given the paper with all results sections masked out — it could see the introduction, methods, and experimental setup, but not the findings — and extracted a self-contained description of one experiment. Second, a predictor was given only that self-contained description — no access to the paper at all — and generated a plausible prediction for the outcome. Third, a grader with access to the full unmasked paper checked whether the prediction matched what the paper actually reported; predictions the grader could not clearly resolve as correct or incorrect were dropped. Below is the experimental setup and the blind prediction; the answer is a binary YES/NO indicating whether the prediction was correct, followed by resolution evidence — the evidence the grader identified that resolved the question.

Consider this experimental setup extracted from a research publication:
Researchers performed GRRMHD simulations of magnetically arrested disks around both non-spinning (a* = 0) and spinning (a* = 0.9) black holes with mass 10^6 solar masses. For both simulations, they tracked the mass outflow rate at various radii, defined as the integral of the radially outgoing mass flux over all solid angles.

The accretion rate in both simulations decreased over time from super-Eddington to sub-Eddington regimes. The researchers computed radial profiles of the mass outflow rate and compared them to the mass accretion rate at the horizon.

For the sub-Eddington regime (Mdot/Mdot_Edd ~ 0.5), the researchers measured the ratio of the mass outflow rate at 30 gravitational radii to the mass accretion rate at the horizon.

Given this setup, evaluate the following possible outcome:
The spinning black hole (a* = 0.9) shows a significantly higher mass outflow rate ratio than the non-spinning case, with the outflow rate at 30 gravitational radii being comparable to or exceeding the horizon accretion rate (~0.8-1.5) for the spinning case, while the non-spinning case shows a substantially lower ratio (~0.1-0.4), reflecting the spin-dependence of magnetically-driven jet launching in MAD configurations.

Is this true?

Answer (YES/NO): NO